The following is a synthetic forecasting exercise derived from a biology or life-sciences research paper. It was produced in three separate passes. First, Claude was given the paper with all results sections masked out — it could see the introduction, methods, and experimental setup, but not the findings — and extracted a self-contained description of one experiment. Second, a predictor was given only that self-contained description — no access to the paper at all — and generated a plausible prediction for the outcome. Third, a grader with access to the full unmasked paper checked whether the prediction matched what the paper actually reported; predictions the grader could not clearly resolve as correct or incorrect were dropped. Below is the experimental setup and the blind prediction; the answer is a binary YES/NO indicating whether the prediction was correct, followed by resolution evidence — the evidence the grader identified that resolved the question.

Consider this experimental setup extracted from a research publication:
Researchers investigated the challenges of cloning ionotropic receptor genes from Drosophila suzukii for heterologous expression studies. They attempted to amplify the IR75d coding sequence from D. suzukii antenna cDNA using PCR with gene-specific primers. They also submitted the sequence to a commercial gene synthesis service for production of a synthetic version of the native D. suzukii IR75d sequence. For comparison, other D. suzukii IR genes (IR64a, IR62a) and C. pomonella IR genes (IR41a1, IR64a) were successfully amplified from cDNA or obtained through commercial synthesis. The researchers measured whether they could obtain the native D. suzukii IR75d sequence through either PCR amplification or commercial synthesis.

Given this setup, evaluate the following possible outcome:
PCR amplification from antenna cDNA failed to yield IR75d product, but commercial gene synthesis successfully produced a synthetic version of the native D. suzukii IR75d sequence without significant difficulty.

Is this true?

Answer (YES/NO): NO